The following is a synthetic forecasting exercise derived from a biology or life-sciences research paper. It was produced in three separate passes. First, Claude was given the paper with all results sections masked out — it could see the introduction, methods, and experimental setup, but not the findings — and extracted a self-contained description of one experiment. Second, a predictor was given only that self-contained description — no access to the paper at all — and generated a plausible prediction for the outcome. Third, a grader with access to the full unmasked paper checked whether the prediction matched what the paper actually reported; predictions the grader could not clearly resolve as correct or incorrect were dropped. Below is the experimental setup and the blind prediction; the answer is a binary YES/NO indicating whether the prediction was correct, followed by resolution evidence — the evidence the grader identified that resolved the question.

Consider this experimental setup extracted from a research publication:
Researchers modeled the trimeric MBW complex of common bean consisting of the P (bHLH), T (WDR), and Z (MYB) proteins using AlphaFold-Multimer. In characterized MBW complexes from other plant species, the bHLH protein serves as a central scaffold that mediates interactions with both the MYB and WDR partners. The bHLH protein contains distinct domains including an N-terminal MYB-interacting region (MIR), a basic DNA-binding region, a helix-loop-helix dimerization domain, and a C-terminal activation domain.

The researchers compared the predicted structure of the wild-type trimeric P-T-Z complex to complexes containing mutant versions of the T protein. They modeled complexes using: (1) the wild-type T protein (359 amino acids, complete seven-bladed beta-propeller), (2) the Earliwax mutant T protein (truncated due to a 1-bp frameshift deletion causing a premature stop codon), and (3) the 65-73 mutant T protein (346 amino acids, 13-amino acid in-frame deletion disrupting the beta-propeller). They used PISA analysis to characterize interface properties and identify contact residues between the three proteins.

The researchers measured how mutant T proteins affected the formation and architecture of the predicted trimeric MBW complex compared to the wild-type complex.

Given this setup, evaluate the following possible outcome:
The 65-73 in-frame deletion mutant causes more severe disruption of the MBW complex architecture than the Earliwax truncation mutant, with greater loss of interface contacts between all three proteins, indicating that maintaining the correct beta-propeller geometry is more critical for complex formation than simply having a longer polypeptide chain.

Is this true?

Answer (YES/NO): NO